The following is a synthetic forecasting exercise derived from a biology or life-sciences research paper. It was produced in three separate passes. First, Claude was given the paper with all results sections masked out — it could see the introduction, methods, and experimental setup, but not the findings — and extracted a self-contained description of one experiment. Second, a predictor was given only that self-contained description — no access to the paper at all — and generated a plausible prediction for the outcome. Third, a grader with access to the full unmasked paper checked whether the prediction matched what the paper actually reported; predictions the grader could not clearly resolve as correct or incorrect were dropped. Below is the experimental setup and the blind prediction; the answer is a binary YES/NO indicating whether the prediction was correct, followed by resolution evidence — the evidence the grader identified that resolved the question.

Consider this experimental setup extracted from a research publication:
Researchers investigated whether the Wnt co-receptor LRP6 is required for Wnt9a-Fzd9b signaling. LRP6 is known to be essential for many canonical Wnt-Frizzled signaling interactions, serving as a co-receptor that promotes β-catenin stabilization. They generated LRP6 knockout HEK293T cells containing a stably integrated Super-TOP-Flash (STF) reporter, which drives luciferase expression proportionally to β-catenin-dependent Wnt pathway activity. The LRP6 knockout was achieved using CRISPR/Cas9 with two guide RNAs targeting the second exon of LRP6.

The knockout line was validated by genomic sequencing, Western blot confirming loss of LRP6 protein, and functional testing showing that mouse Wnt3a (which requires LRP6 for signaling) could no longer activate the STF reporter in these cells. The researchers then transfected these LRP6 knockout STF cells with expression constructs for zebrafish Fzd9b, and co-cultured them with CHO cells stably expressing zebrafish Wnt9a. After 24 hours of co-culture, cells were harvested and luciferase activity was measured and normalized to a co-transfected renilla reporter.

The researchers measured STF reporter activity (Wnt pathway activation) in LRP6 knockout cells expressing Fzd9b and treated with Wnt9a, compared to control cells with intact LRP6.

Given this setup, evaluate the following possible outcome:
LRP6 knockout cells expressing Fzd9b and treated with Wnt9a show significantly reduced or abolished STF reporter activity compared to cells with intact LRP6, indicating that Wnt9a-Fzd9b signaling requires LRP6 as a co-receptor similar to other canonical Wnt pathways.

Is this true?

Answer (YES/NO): YES